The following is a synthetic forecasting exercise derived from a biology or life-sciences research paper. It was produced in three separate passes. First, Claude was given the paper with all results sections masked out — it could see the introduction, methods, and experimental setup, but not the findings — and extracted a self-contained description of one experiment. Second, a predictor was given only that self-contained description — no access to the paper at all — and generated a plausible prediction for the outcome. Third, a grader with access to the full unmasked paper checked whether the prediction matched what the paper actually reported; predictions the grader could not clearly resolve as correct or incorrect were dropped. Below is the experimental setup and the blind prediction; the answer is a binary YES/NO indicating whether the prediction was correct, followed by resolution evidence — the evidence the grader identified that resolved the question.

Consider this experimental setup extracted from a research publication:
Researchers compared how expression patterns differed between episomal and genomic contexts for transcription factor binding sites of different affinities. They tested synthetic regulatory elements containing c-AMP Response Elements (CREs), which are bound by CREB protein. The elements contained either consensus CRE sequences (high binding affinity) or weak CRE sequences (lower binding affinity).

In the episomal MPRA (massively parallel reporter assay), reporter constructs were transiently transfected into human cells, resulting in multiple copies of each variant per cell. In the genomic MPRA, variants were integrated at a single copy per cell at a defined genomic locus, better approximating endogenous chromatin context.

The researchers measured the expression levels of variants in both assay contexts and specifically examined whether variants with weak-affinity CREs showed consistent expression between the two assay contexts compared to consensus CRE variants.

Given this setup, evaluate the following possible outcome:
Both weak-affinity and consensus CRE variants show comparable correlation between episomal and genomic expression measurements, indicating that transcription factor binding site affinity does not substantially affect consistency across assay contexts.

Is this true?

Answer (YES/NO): NO